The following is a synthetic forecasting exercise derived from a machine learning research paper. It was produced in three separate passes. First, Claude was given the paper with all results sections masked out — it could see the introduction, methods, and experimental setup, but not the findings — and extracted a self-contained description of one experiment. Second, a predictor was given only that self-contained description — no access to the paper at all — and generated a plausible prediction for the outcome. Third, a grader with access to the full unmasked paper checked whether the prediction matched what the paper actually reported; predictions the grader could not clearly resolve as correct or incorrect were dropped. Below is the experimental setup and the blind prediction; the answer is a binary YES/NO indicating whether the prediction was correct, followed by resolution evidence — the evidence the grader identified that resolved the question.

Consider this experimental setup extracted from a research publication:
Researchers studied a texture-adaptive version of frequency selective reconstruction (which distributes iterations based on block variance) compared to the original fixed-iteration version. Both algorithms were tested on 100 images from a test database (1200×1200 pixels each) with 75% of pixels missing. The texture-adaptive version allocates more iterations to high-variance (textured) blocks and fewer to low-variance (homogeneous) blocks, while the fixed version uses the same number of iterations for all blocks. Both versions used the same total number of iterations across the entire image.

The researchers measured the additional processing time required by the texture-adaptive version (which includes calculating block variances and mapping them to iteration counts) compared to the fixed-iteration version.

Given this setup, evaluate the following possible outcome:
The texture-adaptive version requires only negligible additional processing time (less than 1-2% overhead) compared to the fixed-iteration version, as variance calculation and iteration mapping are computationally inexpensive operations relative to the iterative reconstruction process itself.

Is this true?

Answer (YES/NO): YES